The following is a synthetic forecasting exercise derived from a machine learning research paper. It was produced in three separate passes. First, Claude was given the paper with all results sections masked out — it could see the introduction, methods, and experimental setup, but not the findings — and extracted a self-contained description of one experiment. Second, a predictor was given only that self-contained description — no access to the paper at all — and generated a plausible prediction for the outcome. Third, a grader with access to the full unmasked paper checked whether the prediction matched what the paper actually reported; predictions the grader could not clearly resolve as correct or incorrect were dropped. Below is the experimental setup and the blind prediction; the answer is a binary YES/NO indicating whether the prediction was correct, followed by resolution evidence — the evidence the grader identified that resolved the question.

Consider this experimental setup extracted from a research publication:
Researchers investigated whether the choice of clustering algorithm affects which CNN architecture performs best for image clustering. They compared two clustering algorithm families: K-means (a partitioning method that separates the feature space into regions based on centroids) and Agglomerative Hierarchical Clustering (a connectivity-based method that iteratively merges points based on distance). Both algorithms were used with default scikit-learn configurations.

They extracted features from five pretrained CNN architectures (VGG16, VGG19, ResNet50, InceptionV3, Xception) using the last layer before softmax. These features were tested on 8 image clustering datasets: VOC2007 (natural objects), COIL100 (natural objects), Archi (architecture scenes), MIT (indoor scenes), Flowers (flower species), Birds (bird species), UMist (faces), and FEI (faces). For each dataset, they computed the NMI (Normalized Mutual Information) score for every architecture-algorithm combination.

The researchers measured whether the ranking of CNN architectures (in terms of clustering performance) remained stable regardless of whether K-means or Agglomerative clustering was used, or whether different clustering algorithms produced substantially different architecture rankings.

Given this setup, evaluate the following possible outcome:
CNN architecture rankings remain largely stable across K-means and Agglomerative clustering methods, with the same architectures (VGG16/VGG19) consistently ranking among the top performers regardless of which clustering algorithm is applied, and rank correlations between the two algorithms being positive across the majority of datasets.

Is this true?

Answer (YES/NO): NO